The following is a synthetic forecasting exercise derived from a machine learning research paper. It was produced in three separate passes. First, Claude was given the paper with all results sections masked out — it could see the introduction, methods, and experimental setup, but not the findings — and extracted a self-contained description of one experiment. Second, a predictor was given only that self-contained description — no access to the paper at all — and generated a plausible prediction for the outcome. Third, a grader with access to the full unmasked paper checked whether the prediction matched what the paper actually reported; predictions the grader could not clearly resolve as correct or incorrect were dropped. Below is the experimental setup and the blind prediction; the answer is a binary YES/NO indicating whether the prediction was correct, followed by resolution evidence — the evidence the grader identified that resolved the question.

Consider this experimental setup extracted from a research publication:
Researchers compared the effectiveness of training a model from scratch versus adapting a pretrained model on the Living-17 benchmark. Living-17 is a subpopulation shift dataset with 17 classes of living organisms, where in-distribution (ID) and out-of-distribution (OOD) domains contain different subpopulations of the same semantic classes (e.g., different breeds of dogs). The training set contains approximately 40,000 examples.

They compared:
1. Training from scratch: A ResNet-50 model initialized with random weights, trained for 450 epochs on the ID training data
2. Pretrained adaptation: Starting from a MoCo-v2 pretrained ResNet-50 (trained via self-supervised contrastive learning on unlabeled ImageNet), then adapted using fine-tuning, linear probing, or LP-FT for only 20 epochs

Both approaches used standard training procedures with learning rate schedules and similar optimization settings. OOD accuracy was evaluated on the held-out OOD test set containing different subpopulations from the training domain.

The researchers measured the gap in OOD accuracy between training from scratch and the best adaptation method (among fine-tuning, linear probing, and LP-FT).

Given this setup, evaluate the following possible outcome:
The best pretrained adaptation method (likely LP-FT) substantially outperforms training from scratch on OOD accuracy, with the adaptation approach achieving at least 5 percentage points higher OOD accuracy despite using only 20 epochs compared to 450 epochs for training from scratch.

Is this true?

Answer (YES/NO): YES